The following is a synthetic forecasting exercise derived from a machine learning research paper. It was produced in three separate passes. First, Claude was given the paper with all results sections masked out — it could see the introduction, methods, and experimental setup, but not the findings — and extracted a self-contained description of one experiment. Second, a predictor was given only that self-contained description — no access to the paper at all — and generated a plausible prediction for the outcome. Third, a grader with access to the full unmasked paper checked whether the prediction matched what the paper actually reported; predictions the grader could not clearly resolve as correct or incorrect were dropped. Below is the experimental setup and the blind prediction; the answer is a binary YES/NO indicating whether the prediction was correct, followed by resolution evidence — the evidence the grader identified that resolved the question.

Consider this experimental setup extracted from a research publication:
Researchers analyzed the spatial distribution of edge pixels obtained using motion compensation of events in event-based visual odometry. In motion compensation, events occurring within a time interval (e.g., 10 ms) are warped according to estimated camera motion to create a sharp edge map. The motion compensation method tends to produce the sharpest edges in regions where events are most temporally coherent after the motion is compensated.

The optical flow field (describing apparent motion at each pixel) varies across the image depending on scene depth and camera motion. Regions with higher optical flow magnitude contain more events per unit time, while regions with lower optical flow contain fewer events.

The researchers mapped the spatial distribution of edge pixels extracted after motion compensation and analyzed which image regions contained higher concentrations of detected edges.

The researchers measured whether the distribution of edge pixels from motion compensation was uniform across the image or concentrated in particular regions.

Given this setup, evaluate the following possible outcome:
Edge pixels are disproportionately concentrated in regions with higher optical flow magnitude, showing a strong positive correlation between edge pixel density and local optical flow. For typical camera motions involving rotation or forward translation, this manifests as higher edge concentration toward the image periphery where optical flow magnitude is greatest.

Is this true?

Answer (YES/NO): YES